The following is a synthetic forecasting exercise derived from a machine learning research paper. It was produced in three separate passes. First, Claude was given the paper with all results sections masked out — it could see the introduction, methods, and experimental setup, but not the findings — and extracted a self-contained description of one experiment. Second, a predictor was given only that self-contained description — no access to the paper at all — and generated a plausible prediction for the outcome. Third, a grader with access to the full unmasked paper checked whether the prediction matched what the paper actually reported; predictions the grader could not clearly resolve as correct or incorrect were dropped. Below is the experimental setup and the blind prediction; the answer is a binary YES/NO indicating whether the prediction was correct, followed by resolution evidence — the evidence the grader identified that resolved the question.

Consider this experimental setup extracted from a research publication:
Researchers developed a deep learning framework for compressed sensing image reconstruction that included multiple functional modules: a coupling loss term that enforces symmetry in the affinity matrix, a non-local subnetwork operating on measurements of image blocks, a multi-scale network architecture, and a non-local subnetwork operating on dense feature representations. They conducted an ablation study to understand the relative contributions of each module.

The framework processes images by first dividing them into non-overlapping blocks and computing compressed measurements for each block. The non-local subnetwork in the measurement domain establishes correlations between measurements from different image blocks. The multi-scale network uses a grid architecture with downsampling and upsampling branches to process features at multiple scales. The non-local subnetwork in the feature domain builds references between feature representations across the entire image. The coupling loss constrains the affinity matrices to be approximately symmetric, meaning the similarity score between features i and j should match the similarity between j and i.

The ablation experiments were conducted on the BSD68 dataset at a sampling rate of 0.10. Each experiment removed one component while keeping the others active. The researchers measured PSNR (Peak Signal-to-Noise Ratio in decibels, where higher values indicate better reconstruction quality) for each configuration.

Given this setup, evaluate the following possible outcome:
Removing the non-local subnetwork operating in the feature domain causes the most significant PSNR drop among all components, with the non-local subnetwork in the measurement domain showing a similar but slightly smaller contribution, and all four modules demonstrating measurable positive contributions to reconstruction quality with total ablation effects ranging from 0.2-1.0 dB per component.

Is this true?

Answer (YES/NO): NO